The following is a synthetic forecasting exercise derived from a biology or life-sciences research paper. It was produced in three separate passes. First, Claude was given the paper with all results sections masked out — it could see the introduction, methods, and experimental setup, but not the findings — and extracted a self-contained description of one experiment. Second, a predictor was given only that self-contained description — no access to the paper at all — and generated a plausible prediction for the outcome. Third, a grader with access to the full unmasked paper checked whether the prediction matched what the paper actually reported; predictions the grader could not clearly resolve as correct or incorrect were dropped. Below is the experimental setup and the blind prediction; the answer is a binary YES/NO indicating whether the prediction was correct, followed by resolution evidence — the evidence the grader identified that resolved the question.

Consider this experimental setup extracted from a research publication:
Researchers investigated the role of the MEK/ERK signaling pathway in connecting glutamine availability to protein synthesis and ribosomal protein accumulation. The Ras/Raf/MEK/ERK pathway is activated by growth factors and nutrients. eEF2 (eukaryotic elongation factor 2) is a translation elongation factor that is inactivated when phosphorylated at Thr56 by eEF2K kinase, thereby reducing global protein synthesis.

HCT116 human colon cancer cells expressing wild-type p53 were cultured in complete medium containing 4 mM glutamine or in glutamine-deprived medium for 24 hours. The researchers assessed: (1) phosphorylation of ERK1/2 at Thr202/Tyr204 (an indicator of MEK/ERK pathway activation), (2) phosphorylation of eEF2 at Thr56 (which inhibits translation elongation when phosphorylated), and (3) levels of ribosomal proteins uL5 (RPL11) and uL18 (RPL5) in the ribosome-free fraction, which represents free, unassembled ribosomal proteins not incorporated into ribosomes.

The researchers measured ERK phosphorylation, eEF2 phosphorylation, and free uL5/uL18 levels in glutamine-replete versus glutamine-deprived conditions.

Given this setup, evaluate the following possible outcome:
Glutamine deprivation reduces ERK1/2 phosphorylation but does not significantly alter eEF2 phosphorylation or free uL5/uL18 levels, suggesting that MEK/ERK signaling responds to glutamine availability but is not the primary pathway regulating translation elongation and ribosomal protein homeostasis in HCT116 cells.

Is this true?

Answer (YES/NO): NO